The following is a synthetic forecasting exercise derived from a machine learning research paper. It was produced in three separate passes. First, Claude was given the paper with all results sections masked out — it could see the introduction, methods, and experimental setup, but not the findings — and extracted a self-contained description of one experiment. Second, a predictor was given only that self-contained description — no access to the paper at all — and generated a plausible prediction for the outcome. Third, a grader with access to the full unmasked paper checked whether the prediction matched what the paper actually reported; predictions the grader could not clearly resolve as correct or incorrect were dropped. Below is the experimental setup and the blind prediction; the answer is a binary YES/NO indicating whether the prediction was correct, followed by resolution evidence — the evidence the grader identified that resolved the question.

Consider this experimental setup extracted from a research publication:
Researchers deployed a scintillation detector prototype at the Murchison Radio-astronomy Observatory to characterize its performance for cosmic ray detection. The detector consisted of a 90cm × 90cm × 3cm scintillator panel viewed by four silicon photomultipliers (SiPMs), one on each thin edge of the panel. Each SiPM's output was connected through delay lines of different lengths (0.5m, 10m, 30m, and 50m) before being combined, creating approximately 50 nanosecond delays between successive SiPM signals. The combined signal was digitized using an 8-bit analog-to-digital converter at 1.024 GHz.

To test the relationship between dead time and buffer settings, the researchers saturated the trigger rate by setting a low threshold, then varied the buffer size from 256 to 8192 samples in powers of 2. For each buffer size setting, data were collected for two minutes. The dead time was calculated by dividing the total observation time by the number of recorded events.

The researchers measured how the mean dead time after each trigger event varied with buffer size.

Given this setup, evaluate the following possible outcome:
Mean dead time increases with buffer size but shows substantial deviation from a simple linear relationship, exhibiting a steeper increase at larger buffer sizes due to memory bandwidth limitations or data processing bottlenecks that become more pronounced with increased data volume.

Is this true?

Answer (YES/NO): NO